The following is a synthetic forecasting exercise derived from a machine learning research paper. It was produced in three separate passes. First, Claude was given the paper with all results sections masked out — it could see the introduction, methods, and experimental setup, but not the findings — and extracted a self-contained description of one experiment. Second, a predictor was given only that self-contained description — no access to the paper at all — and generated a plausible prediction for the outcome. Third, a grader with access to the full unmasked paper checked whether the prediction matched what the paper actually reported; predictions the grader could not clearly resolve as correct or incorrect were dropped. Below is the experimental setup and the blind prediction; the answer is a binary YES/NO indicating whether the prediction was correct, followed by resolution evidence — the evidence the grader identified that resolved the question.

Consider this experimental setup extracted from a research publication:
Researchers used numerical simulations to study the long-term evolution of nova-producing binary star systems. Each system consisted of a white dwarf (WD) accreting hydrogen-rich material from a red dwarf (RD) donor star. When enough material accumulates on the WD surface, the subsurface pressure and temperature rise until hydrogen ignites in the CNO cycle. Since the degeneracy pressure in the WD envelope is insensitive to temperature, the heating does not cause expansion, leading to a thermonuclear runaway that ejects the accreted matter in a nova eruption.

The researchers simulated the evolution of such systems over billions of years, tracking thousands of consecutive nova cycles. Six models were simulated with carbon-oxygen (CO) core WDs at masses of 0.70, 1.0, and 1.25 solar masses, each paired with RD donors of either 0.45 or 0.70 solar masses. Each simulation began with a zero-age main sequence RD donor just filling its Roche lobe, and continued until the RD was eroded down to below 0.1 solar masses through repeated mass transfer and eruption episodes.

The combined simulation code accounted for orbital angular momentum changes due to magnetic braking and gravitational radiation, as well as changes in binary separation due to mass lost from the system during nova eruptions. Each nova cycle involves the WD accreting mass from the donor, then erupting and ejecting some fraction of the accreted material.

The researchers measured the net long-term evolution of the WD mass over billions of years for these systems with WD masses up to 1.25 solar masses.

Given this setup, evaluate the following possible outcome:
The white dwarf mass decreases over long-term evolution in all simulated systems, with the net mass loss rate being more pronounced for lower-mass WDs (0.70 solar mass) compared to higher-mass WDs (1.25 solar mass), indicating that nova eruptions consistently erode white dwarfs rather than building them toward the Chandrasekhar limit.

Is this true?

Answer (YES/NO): NO